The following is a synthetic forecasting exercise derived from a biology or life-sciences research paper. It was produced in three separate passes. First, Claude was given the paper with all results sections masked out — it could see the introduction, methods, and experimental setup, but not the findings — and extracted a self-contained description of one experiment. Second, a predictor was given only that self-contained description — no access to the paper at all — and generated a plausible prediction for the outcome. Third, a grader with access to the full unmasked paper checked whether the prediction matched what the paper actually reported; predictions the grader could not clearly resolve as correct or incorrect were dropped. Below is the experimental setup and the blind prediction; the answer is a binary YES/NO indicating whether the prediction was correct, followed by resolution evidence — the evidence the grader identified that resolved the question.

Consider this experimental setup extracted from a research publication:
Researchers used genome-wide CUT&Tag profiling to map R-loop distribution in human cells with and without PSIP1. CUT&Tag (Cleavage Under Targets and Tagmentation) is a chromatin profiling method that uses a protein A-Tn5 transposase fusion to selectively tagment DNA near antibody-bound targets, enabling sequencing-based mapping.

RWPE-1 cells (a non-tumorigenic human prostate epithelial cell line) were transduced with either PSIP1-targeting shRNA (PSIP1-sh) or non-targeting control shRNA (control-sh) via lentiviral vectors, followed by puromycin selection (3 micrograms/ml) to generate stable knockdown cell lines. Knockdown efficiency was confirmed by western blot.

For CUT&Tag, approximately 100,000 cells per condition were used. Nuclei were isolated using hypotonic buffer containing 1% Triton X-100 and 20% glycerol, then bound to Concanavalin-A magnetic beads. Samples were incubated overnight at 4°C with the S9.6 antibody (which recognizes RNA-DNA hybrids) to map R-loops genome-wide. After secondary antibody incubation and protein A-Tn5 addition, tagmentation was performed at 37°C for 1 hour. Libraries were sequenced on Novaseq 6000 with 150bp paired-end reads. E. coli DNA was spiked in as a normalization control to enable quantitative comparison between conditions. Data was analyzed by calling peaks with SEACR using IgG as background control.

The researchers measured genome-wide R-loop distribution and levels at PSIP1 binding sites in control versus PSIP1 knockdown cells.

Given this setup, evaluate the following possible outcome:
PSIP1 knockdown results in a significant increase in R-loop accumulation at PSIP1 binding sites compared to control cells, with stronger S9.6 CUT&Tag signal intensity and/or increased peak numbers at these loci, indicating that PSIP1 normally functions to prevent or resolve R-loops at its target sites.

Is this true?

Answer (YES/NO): YES